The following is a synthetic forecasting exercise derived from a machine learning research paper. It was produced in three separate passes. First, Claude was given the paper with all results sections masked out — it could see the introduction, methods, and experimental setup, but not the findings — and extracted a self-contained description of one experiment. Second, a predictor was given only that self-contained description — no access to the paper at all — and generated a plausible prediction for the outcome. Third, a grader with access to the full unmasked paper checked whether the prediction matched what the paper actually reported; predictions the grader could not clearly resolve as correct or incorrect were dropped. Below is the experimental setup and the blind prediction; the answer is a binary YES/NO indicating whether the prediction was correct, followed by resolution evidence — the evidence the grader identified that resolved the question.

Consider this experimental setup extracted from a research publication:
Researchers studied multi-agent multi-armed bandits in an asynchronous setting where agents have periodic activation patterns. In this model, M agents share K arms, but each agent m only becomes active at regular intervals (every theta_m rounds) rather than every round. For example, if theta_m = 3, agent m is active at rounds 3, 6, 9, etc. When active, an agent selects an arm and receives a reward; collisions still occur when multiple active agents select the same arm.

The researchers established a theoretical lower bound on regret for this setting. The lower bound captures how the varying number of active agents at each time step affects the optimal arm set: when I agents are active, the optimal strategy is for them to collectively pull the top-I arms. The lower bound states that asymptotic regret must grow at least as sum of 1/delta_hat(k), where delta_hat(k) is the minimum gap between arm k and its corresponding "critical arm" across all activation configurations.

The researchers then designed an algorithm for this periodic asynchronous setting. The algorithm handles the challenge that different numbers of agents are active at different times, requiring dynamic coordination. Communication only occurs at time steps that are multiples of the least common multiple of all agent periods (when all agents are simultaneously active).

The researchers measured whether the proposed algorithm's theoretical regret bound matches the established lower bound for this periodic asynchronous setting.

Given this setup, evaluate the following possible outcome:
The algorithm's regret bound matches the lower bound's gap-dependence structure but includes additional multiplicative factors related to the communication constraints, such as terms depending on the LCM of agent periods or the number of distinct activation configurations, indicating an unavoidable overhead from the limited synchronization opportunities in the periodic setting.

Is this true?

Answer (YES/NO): NO